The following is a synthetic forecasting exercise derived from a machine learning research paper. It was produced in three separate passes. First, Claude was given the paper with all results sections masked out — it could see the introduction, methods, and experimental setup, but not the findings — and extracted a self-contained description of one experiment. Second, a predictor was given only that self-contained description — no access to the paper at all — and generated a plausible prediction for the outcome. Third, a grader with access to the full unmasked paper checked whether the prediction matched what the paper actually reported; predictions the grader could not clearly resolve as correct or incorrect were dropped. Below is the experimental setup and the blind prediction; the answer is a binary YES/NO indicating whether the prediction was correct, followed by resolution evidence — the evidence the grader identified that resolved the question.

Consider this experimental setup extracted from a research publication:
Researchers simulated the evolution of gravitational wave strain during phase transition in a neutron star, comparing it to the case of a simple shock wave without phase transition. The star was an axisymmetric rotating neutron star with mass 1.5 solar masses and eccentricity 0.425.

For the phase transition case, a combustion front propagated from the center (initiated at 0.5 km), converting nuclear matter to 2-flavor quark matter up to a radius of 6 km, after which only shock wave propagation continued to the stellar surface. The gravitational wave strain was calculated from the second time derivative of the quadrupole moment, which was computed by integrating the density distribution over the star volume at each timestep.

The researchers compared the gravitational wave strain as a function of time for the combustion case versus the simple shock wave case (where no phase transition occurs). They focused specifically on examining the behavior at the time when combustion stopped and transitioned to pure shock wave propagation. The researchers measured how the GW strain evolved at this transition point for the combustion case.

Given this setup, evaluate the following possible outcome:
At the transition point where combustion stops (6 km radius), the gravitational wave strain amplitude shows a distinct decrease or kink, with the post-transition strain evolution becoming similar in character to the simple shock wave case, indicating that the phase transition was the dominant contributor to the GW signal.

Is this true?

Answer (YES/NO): NO